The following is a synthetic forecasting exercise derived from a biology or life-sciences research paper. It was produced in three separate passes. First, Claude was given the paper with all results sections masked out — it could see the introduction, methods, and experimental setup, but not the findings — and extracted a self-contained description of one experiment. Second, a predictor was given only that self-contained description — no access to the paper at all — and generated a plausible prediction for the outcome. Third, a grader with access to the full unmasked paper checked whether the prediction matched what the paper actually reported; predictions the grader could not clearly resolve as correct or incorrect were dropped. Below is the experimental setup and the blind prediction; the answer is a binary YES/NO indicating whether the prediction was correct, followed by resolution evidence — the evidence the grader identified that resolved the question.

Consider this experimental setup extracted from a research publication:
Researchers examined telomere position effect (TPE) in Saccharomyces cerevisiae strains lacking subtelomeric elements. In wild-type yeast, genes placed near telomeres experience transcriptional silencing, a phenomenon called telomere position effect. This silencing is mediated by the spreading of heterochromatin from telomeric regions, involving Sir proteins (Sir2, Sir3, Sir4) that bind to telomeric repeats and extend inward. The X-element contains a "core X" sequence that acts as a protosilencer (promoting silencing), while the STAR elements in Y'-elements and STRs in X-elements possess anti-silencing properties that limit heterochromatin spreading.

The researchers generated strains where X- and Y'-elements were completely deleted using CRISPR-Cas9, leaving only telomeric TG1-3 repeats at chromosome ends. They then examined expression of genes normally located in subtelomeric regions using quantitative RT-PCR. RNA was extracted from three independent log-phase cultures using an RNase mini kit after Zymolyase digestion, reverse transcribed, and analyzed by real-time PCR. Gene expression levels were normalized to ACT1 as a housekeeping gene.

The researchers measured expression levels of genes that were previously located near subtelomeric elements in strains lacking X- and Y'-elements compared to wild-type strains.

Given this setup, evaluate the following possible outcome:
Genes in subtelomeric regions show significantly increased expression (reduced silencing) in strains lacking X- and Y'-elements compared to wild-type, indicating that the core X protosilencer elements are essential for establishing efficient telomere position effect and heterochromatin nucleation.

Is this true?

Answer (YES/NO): NO